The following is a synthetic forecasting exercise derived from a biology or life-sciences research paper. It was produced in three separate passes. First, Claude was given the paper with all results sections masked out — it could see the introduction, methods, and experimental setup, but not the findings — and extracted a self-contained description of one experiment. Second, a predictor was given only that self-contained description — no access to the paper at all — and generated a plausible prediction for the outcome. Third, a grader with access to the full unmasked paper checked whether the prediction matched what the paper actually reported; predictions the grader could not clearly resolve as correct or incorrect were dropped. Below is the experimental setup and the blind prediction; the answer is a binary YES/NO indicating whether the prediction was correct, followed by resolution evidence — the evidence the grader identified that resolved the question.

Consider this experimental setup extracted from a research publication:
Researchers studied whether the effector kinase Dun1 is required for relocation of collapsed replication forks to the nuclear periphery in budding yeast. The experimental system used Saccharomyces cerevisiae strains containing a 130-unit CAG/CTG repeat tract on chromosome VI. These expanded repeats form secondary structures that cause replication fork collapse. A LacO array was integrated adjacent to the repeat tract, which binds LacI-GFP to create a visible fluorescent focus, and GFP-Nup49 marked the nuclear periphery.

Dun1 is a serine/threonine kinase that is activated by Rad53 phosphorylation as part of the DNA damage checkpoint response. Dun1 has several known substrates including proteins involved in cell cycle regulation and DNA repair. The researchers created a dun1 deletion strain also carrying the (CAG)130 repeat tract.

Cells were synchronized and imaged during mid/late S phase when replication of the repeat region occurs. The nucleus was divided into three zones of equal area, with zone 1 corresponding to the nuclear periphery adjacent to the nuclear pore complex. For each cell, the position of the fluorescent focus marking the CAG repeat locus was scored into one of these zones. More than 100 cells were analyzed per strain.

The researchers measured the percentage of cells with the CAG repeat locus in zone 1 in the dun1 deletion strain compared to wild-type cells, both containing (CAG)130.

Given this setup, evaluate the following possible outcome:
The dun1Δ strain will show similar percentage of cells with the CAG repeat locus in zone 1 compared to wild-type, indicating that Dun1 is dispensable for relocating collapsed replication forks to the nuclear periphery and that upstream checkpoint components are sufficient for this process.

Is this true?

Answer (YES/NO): NO